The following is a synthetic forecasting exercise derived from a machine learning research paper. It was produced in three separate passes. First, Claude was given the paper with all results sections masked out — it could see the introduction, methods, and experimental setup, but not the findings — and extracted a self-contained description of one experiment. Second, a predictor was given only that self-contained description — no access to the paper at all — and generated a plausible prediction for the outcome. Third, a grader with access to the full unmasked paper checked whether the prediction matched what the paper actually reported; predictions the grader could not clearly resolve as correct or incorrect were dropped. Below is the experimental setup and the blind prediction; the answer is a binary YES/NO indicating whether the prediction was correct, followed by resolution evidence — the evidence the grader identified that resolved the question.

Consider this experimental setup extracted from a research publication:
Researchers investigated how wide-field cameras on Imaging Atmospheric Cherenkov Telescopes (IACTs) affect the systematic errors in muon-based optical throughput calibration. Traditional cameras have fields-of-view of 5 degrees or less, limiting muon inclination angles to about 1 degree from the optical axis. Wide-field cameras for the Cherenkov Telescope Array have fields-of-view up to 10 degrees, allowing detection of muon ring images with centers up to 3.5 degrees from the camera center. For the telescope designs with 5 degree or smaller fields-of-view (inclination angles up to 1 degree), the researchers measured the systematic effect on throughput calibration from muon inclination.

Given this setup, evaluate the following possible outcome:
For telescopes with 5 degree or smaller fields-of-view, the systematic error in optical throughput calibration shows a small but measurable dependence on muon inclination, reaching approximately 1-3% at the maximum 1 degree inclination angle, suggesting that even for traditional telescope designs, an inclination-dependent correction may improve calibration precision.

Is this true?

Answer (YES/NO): NO